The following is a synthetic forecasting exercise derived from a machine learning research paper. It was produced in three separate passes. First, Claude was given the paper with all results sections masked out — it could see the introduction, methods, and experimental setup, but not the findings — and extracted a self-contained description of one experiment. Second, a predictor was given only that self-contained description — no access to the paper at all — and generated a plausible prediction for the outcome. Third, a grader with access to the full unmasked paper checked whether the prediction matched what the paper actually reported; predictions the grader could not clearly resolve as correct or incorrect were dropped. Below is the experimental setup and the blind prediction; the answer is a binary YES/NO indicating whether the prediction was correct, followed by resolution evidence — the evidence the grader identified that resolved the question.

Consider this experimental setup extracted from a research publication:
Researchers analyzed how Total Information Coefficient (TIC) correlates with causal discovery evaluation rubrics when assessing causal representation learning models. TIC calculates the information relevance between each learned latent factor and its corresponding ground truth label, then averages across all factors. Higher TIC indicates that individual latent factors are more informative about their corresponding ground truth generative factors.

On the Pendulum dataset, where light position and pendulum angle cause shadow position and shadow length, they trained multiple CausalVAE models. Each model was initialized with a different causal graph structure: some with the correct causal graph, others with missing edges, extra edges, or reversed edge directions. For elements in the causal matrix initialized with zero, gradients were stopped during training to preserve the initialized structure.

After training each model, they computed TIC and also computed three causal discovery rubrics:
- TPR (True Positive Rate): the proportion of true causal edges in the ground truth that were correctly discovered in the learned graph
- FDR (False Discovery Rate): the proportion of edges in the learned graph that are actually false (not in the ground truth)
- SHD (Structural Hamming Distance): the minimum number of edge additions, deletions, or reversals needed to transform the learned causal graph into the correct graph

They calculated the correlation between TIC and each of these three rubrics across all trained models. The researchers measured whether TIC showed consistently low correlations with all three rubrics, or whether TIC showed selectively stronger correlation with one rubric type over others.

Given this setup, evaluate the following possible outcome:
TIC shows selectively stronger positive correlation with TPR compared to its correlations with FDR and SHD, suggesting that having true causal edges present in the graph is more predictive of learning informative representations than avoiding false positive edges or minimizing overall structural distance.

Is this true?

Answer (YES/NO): NO